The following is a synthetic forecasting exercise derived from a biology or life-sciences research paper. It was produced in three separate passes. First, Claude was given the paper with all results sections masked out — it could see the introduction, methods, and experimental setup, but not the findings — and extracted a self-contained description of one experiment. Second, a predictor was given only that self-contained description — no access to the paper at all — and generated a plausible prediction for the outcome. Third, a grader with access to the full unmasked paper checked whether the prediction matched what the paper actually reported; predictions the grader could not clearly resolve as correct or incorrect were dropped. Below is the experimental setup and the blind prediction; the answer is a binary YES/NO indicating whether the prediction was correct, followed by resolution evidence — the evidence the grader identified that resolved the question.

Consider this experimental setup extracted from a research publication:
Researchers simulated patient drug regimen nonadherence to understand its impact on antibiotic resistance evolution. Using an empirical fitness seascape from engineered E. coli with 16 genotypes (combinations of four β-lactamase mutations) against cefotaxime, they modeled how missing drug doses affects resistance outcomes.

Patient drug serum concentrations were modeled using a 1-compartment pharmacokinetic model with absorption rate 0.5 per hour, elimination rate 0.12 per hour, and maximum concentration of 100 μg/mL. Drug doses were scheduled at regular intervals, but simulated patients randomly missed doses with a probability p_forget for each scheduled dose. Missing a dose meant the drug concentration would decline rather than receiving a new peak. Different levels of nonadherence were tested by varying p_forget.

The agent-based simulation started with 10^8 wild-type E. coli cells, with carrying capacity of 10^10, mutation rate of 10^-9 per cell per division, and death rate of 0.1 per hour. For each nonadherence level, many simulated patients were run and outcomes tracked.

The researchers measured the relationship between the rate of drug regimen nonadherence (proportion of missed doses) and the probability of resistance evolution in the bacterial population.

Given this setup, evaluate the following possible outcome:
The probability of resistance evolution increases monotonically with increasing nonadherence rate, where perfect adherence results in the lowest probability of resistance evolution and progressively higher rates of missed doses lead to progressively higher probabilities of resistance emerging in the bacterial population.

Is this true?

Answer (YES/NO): YES